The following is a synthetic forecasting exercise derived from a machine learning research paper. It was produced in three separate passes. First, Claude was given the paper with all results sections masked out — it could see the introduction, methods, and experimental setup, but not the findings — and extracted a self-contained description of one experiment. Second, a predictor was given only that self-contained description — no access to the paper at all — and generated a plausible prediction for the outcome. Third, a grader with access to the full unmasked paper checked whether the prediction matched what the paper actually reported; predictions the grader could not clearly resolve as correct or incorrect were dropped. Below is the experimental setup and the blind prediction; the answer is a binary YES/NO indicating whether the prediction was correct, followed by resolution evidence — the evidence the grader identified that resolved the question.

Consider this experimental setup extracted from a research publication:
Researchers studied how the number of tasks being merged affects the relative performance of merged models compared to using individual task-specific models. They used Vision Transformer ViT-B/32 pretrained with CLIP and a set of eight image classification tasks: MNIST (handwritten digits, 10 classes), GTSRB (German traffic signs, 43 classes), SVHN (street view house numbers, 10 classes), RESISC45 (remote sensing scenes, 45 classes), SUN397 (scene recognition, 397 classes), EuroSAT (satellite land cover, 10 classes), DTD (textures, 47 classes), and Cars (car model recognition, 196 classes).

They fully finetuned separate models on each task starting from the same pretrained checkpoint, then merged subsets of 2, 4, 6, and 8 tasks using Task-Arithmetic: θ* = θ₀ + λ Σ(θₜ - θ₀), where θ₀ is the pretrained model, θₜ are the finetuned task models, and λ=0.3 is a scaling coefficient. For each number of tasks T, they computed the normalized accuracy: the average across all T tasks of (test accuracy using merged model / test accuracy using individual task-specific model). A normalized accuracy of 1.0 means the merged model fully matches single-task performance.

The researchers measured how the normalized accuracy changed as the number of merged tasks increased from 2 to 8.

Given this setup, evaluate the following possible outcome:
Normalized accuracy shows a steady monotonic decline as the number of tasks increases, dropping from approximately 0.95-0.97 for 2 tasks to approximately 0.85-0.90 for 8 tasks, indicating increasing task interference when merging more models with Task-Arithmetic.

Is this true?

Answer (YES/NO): NO